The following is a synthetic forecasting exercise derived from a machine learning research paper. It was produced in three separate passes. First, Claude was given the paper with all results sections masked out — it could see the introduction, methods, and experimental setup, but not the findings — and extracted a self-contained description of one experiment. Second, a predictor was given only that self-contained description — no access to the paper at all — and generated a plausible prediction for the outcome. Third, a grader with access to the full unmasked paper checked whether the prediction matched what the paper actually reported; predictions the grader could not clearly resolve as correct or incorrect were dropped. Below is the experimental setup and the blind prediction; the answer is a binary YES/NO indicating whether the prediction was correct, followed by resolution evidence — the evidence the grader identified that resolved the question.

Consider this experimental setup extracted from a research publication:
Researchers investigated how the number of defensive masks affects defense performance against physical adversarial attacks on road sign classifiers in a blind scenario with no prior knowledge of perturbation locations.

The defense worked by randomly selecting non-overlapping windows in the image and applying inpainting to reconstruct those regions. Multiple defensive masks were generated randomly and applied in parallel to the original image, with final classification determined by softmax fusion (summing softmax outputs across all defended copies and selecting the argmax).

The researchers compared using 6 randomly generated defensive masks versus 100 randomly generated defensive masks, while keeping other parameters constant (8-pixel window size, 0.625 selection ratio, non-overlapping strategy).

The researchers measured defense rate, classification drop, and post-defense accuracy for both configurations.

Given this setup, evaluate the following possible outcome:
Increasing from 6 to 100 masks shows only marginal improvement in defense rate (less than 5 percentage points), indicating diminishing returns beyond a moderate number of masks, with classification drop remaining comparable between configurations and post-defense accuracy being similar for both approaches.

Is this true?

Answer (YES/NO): NO